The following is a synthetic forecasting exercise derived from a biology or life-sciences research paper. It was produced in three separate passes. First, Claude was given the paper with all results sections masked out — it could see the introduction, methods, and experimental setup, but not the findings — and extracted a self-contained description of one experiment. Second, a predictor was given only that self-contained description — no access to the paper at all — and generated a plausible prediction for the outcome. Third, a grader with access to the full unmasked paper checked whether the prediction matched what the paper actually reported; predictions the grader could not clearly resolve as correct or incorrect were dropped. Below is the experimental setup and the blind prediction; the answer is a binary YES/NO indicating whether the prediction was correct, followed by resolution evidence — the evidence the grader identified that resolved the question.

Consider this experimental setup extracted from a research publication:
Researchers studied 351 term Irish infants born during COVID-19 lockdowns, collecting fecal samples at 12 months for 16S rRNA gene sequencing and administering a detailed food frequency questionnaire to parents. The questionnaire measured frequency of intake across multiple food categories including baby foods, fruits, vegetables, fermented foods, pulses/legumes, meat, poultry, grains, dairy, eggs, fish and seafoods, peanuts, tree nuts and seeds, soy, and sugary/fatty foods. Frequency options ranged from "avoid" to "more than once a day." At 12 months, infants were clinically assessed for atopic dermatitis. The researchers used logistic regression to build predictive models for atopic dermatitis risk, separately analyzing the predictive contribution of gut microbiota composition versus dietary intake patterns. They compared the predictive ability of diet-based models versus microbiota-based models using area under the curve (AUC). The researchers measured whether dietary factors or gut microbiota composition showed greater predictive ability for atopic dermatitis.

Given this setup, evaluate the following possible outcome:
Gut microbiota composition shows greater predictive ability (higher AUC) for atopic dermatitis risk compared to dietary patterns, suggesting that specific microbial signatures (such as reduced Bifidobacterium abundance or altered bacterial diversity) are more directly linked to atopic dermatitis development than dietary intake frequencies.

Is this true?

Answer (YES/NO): YES